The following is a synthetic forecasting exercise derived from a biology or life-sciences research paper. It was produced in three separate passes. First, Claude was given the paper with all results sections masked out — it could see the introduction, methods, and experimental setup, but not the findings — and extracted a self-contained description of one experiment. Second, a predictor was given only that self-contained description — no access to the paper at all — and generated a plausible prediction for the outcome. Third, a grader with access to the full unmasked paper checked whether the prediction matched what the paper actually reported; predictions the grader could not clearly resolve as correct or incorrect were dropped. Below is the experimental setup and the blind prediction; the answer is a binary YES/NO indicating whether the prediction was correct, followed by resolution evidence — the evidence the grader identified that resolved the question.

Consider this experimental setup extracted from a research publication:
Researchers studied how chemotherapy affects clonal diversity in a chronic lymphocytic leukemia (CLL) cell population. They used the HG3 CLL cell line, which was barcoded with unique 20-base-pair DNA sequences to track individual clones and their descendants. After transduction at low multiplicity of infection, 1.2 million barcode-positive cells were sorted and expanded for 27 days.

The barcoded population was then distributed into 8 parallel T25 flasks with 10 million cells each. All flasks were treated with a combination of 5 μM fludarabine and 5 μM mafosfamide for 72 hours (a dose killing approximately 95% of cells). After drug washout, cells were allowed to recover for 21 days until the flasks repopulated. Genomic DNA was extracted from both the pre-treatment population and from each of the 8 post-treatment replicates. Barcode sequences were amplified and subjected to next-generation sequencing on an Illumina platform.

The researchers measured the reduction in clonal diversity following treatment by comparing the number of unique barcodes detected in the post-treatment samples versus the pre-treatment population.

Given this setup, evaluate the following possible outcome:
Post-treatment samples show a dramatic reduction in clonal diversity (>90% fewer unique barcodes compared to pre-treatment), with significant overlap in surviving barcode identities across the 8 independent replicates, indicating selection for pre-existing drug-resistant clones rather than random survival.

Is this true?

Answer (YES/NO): NO